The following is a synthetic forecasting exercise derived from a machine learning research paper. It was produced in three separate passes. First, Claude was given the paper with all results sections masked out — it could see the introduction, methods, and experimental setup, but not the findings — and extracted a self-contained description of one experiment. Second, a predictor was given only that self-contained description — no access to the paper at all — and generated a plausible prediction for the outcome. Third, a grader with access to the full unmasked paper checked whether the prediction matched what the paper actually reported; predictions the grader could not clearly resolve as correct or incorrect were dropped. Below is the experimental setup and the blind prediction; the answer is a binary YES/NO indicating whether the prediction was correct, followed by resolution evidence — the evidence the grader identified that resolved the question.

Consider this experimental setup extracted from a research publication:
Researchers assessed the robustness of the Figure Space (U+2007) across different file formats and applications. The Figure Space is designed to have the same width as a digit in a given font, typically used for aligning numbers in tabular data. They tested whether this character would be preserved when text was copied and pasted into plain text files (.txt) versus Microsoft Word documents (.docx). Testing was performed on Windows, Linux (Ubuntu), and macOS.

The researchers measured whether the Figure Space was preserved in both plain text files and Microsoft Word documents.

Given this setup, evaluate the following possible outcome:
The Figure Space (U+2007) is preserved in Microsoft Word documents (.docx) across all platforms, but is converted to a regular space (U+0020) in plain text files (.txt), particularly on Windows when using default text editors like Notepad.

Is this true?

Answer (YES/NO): NO